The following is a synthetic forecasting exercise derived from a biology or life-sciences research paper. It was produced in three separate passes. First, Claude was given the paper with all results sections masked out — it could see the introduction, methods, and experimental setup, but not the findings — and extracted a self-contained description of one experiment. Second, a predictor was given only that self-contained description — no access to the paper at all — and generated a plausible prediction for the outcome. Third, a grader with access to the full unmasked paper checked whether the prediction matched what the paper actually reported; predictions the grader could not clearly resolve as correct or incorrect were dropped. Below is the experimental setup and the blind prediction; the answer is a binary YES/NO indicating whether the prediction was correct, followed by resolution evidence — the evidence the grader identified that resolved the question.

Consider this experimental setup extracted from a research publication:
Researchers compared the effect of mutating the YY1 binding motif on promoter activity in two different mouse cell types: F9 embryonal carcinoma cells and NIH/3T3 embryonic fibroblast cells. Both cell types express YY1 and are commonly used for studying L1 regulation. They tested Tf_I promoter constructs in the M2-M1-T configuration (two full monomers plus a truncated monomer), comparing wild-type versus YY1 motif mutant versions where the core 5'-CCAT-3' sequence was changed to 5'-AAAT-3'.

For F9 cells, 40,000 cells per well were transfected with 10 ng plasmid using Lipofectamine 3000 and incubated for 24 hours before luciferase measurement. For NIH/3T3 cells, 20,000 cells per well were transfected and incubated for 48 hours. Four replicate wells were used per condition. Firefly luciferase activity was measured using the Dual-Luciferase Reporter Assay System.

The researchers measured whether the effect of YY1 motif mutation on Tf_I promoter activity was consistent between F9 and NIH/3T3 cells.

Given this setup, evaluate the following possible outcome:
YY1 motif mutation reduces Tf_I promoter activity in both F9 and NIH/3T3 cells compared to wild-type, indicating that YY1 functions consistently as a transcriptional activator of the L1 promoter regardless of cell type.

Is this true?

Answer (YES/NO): YES